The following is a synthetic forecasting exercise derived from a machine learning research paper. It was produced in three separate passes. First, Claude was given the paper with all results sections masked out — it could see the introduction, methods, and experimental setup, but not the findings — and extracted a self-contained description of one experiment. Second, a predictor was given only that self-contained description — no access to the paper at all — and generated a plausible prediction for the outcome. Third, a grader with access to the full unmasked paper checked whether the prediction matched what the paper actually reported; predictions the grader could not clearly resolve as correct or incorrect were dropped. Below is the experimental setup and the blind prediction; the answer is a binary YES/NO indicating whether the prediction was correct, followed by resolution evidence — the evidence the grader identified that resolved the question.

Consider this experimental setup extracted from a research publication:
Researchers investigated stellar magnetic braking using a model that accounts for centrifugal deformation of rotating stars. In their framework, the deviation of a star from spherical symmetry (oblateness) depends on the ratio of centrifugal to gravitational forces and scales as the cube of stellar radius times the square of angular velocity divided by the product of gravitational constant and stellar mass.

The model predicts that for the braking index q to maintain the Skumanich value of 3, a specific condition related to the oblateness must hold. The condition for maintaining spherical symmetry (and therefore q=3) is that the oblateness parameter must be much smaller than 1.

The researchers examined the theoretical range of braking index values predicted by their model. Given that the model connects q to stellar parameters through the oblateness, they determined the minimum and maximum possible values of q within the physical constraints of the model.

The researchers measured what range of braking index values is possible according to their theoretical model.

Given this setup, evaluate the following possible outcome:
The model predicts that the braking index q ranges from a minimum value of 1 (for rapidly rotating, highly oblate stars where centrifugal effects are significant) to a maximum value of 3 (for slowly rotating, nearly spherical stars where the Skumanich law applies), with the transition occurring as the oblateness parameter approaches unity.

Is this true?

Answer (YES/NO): YES